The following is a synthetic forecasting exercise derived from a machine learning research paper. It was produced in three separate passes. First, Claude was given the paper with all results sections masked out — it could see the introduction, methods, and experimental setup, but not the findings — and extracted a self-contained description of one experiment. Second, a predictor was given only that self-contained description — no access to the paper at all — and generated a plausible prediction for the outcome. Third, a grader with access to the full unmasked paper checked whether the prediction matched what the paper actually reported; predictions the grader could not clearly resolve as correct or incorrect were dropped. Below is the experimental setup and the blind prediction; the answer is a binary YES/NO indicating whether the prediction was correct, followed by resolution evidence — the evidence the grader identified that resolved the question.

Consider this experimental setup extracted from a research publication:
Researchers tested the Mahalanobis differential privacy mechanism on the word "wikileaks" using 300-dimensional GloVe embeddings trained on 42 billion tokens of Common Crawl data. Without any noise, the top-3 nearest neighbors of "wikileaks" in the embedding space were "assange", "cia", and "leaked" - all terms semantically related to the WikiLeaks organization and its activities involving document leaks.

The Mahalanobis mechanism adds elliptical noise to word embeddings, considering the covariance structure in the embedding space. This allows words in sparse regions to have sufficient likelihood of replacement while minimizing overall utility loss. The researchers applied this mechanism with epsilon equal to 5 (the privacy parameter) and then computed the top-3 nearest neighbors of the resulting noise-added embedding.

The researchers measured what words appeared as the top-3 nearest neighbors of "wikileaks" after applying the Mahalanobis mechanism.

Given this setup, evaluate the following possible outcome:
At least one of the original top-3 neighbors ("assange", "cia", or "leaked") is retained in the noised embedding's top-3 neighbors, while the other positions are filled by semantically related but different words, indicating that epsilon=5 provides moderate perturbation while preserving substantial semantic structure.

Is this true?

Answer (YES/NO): YES